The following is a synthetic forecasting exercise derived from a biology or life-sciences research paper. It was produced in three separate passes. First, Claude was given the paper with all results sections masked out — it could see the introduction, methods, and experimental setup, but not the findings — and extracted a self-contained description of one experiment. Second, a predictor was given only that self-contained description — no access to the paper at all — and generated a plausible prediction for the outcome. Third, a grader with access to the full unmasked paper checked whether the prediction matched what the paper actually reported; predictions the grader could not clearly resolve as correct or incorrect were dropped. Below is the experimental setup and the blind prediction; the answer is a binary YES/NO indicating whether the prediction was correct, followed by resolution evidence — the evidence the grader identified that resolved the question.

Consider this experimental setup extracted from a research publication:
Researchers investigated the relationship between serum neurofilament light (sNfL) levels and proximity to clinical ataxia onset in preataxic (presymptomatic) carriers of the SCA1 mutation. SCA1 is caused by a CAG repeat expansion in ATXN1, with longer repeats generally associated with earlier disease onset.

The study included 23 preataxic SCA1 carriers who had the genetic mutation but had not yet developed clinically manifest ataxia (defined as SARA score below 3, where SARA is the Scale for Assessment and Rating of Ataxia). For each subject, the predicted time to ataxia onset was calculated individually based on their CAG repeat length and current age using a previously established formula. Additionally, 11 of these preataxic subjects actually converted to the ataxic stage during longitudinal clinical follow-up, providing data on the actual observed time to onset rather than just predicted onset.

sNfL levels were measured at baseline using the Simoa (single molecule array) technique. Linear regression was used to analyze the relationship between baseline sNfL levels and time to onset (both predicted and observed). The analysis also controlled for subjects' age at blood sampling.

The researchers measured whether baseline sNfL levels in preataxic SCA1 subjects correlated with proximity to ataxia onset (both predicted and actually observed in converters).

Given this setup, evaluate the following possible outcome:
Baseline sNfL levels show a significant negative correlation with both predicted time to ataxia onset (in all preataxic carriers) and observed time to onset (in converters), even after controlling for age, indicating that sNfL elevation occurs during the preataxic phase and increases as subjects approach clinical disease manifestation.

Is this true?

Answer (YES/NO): YES